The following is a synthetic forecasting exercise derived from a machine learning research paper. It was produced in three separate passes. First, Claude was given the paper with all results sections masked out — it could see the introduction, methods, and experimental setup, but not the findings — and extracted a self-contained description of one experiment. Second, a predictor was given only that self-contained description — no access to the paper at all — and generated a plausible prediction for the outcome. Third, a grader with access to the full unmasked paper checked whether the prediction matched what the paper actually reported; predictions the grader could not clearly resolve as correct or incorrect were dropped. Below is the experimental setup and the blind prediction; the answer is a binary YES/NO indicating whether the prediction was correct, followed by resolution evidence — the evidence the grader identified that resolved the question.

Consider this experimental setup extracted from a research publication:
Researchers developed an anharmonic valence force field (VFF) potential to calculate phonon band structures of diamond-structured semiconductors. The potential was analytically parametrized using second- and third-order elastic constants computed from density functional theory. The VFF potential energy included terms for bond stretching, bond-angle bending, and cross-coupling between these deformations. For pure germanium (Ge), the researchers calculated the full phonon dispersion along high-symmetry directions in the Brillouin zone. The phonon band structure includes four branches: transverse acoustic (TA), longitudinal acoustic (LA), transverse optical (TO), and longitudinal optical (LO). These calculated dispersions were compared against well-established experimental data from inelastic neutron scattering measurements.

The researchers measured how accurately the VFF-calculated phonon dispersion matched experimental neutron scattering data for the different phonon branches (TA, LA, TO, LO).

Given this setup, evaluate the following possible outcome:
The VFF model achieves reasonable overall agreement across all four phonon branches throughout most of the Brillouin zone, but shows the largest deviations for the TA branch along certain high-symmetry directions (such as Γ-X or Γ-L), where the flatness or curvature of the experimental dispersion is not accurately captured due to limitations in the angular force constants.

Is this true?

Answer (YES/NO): NO